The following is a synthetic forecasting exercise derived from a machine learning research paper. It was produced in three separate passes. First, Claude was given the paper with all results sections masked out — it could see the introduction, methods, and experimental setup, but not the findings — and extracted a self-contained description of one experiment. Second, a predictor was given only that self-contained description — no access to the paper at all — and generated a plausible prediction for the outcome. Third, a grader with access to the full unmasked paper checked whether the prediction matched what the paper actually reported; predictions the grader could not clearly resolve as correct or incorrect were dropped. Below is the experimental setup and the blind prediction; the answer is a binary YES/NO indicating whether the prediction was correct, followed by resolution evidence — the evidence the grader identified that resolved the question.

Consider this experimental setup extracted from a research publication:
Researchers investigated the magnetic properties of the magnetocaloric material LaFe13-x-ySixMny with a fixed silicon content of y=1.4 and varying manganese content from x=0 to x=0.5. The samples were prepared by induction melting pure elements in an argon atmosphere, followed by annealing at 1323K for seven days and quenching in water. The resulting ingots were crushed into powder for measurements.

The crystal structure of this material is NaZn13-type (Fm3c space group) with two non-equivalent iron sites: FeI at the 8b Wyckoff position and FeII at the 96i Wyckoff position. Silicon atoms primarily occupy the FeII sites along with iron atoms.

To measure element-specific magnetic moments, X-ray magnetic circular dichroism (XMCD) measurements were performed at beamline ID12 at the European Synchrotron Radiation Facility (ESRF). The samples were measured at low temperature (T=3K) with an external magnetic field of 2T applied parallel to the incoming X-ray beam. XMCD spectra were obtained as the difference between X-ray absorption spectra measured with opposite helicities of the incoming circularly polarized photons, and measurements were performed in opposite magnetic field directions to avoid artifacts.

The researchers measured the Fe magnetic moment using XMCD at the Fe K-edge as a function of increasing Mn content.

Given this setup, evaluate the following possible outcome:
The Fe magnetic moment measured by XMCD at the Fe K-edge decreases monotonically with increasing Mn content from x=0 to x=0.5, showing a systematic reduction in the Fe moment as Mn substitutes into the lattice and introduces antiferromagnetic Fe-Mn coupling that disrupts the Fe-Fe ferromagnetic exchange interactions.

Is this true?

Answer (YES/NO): YES